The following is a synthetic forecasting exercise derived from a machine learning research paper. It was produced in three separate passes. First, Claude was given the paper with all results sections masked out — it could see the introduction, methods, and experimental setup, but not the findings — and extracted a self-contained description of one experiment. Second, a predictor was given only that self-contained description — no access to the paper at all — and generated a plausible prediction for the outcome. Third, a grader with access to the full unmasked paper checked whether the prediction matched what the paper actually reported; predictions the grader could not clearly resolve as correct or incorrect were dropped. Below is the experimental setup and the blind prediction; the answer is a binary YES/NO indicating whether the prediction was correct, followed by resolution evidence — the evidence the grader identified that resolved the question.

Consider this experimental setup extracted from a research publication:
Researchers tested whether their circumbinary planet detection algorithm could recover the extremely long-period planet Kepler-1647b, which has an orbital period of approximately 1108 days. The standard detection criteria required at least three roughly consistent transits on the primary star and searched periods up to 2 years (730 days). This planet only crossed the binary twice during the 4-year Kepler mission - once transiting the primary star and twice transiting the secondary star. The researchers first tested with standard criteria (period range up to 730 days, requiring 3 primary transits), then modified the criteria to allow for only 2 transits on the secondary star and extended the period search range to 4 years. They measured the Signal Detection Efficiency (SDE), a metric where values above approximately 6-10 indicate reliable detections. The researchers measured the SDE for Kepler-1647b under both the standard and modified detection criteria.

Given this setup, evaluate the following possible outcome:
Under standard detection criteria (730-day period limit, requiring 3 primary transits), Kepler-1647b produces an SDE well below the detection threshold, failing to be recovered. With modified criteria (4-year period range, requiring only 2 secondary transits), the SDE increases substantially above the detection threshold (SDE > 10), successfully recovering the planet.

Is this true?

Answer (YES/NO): YES